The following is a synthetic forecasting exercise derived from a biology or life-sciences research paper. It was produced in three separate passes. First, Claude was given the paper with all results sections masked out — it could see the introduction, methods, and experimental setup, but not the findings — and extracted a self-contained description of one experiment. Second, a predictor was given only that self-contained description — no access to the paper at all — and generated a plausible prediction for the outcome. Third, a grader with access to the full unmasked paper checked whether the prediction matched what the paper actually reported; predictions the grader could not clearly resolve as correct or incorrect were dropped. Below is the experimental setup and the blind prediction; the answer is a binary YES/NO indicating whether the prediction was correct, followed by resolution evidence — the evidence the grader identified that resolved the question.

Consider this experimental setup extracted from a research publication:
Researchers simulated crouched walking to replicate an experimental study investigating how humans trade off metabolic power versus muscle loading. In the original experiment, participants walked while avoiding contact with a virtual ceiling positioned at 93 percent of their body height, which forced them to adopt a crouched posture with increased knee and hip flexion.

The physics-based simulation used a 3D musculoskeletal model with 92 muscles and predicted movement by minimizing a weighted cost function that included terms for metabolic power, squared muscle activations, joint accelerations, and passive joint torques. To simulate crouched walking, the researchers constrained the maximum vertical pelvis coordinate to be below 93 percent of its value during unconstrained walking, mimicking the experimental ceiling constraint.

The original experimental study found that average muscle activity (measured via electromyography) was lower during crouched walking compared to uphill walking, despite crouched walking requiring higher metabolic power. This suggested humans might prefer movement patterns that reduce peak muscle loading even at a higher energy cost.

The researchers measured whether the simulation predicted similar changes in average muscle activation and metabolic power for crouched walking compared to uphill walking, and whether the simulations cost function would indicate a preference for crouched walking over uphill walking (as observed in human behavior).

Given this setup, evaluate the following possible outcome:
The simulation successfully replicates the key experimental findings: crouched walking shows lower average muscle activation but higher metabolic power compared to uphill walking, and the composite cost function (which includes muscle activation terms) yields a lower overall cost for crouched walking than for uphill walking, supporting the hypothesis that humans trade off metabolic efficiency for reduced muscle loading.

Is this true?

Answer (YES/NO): NO